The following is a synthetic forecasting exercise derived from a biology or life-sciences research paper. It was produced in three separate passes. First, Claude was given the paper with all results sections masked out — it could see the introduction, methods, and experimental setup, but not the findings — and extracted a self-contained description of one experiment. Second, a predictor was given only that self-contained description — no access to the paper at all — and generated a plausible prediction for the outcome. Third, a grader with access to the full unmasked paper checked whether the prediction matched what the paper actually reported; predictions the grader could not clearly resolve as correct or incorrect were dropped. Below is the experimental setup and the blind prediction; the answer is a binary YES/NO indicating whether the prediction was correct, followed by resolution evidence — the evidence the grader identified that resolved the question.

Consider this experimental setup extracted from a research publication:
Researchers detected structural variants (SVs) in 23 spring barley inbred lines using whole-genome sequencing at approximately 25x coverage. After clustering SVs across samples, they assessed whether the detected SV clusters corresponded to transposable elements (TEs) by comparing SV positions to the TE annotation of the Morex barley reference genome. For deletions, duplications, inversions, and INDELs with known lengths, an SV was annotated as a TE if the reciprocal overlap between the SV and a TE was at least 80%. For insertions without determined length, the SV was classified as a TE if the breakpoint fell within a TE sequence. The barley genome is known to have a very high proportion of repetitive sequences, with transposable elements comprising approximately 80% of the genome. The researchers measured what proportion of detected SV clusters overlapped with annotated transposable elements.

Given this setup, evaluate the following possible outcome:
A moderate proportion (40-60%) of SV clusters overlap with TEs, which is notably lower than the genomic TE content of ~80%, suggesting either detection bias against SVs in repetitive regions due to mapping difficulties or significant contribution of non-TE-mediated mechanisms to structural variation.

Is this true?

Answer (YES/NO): NO